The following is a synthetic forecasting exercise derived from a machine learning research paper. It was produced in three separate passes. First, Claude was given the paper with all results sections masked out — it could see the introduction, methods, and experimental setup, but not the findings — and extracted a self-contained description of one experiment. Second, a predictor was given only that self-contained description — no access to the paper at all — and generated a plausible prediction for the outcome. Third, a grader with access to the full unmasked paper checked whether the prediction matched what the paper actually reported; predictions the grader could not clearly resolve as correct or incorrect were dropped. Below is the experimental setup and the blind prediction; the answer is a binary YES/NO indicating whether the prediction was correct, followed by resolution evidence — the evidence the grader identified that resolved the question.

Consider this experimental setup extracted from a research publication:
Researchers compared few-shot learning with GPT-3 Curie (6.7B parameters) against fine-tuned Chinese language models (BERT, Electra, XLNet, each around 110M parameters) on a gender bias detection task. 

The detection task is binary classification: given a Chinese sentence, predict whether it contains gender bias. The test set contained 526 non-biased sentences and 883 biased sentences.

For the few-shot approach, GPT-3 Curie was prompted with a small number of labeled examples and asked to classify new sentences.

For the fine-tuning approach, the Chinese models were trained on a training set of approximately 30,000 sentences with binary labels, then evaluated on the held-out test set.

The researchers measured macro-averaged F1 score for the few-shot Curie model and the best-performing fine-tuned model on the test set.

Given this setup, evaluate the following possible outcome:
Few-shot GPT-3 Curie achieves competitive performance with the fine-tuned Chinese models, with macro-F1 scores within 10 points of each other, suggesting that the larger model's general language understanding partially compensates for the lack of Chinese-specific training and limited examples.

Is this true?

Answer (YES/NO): NO